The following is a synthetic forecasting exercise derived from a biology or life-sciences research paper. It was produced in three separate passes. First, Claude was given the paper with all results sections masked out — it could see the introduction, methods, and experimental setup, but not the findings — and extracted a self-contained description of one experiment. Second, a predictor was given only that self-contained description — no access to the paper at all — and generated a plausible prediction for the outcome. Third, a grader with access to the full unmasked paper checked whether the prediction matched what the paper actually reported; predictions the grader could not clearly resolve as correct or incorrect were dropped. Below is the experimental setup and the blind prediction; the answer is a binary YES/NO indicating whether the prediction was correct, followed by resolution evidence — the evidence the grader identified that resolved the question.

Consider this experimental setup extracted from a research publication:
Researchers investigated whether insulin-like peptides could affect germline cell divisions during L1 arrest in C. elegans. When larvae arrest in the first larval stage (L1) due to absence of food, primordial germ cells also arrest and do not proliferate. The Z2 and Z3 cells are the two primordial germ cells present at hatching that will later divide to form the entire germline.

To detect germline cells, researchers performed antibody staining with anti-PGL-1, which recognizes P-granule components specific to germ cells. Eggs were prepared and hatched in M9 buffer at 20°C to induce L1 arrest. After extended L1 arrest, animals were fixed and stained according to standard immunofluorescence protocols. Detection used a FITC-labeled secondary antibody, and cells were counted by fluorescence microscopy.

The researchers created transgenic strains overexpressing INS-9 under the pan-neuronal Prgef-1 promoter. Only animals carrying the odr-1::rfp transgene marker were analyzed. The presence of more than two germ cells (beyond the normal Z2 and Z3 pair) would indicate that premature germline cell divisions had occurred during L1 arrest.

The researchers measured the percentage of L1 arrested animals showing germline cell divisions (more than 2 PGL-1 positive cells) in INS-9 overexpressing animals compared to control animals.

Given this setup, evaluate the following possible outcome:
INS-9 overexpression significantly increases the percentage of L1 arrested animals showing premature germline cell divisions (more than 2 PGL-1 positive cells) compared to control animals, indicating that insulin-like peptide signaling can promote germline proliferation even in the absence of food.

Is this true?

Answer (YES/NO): YES